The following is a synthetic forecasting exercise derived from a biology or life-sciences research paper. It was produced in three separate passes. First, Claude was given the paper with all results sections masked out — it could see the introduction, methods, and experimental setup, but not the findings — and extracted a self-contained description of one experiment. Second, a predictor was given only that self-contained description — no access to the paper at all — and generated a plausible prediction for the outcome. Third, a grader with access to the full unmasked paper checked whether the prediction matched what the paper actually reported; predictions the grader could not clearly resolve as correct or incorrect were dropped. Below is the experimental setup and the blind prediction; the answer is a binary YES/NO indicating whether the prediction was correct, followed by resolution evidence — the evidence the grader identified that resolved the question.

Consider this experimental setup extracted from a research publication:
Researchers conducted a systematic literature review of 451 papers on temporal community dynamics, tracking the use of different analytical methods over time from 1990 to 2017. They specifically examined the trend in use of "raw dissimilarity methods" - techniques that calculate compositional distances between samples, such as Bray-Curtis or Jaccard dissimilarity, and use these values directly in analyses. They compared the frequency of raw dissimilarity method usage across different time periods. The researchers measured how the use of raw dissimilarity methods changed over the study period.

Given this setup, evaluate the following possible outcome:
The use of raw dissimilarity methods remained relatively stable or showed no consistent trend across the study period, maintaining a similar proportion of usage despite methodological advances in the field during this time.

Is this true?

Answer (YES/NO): NO